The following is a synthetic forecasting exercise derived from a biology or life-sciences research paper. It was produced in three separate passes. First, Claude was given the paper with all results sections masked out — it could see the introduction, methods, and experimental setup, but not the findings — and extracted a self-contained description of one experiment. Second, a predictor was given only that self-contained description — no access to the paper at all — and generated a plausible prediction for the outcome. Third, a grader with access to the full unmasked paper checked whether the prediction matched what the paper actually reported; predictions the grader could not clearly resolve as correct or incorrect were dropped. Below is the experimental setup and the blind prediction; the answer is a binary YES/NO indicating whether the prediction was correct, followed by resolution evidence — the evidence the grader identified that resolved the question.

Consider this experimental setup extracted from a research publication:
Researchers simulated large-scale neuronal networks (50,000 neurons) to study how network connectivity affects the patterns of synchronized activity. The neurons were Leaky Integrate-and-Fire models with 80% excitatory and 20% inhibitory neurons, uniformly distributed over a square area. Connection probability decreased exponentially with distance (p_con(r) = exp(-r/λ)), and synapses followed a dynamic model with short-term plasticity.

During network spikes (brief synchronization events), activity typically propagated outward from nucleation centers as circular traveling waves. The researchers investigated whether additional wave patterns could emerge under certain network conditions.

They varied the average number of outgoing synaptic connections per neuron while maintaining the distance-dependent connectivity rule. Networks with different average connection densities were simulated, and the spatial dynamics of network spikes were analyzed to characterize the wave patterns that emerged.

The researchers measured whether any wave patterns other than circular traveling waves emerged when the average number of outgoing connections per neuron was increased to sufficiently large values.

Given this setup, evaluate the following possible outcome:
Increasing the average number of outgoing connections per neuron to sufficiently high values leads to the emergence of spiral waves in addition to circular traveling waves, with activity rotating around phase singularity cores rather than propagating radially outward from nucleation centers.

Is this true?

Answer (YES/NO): YES